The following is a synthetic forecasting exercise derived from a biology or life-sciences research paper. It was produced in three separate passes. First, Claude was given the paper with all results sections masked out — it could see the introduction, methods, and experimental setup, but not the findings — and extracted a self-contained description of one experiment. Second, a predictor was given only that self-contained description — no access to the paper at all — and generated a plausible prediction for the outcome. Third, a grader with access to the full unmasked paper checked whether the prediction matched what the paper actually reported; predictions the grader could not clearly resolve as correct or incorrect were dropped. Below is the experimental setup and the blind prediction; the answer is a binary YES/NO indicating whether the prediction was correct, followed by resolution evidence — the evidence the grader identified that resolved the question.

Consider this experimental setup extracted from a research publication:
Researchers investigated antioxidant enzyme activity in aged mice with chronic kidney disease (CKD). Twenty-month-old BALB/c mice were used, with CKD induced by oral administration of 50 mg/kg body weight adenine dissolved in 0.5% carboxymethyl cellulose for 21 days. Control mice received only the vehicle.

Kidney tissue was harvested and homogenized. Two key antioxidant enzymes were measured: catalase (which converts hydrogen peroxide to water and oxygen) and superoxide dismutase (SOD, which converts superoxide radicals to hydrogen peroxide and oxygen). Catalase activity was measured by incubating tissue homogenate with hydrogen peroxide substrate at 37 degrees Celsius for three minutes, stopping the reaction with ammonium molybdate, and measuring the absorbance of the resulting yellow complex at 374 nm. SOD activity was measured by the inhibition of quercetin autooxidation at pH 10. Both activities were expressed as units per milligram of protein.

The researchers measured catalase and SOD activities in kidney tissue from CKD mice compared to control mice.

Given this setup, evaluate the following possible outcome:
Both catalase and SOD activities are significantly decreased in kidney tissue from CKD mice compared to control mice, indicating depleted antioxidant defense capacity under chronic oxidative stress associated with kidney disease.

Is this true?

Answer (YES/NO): YES